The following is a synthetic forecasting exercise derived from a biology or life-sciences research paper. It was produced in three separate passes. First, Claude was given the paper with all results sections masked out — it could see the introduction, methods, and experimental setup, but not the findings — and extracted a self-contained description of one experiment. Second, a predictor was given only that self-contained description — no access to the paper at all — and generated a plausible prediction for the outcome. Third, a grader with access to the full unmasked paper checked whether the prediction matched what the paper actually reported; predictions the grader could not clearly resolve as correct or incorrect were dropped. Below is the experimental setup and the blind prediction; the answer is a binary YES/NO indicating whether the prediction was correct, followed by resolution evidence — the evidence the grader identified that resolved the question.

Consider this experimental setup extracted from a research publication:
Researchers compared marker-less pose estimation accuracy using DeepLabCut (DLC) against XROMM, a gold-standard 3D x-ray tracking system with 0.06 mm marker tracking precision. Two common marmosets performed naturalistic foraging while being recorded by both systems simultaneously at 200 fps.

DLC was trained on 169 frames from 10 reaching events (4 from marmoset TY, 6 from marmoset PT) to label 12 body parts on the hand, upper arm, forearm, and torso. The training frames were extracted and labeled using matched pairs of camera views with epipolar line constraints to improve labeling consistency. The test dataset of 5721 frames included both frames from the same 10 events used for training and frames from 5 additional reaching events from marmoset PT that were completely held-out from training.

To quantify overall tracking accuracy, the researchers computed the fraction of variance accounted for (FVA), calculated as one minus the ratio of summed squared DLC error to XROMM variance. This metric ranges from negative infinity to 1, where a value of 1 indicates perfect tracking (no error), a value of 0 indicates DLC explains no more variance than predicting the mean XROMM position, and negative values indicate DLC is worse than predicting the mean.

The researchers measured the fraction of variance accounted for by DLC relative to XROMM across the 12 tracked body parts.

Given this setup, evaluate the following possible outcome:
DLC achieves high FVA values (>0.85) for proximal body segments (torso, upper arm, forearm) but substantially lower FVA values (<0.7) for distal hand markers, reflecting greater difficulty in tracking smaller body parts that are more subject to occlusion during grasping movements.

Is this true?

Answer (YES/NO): NO